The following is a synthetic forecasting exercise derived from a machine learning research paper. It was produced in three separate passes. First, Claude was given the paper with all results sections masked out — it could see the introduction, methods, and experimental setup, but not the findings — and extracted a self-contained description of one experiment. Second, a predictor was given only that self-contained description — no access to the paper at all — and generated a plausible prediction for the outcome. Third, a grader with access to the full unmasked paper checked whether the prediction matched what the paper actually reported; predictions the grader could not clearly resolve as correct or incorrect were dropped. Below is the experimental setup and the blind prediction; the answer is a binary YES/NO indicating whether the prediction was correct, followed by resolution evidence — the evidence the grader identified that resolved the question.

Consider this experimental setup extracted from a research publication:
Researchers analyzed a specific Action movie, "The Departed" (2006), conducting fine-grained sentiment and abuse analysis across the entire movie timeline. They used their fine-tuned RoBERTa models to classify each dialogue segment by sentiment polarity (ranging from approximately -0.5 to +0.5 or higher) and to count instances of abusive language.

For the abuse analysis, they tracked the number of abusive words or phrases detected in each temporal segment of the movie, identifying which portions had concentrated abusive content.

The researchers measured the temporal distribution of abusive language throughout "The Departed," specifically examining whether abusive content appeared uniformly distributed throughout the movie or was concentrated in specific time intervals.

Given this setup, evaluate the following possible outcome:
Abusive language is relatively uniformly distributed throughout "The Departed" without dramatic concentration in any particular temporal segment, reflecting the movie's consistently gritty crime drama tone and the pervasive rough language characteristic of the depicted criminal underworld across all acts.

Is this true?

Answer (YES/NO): NO